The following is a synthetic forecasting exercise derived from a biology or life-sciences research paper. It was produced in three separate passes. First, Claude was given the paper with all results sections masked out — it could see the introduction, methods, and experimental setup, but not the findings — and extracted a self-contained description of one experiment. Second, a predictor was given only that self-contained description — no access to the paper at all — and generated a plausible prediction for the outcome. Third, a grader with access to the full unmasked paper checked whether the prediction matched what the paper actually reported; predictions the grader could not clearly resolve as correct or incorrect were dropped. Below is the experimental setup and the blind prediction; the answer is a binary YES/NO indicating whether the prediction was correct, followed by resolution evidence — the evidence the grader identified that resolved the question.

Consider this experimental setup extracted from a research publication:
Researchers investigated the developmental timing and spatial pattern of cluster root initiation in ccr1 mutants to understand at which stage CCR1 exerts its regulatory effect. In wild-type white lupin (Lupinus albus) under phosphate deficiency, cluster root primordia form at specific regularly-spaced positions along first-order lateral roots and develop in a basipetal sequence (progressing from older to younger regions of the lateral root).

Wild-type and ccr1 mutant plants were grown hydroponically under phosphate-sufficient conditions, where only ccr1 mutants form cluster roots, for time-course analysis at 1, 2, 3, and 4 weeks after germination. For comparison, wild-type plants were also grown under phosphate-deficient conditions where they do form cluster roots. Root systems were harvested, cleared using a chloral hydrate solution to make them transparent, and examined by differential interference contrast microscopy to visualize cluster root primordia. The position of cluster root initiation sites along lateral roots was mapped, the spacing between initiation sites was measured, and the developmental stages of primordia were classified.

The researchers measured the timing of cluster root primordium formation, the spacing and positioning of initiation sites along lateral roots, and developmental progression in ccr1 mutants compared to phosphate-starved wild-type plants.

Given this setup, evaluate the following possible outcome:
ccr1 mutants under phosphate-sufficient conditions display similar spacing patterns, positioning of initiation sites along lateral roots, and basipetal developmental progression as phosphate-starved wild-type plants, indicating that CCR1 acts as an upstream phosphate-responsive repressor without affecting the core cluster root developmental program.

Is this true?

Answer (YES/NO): NO